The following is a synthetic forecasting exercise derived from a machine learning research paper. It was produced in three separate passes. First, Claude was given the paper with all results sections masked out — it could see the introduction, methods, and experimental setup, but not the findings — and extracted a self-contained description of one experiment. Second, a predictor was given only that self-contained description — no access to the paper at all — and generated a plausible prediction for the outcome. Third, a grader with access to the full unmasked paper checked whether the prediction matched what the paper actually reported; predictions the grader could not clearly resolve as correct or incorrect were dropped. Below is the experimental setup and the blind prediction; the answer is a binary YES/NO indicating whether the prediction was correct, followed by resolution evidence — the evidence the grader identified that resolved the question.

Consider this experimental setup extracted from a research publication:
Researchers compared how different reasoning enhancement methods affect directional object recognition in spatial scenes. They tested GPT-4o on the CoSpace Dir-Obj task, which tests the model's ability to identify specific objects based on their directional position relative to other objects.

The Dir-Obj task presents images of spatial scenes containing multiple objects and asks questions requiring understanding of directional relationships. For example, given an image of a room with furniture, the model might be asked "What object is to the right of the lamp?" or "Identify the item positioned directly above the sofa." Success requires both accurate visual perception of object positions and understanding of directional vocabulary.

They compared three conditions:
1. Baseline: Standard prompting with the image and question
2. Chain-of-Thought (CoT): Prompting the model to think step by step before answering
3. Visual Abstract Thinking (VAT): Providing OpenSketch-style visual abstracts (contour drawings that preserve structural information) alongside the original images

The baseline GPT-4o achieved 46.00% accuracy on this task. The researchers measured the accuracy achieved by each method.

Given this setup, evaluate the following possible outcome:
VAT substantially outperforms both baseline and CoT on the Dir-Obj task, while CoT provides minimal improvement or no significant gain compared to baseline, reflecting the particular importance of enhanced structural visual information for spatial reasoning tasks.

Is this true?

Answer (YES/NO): NO